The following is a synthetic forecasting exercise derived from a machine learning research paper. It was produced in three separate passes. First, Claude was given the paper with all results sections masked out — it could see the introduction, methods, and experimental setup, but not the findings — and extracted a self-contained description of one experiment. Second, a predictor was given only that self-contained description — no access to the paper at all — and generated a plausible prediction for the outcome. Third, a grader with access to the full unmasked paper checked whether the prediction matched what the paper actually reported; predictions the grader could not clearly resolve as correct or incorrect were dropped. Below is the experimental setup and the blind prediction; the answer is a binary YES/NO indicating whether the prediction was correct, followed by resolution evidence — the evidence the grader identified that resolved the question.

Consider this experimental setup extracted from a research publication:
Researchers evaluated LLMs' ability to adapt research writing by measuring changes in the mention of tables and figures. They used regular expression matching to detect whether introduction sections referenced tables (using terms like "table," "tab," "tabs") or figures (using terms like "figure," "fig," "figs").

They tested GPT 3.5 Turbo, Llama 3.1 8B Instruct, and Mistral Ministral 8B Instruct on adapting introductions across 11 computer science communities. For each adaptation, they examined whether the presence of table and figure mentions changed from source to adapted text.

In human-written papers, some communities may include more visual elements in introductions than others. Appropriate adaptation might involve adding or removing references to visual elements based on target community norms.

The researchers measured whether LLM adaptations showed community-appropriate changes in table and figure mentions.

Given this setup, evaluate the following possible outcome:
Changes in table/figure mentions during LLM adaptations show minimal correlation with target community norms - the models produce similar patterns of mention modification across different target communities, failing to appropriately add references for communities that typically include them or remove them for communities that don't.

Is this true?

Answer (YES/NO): YES